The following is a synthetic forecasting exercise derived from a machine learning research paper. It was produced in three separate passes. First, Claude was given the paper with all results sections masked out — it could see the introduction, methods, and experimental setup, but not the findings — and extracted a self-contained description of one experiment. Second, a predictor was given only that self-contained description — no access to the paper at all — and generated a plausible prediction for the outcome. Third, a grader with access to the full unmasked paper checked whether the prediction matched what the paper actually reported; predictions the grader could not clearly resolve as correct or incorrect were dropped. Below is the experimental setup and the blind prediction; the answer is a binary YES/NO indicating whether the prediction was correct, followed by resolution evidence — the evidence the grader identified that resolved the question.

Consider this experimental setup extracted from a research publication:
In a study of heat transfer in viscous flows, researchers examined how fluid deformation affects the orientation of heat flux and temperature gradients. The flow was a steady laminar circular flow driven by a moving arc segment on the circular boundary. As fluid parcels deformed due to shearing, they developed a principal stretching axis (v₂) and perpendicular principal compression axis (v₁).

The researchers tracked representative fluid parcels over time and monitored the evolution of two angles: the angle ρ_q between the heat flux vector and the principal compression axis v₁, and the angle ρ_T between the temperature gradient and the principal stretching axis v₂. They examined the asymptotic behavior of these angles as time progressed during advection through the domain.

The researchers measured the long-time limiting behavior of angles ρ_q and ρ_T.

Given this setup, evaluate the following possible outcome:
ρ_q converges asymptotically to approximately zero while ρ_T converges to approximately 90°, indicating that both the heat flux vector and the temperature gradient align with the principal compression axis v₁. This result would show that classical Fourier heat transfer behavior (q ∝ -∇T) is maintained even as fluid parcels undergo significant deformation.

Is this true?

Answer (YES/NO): NO